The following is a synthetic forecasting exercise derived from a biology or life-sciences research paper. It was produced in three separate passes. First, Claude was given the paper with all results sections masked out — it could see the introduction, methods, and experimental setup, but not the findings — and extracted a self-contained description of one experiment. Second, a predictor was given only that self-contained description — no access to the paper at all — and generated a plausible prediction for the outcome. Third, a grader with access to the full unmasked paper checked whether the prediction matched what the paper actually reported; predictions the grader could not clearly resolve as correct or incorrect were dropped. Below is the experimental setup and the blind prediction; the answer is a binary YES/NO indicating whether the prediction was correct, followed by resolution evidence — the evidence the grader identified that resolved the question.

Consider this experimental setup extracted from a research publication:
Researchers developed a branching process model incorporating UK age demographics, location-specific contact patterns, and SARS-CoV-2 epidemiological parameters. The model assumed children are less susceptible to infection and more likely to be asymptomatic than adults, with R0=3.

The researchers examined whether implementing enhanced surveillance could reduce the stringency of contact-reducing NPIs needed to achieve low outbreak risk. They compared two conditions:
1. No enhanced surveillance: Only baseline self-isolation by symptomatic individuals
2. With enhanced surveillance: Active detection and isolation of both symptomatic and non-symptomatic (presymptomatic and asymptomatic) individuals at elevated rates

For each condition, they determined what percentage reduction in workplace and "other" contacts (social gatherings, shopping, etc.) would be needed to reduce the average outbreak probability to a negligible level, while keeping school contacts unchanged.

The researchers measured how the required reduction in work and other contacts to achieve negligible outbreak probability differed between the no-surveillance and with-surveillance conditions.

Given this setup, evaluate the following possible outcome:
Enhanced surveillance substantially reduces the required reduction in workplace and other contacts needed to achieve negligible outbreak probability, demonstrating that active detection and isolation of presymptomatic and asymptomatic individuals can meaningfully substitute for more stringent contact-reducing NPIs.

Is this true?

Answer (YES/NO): YES